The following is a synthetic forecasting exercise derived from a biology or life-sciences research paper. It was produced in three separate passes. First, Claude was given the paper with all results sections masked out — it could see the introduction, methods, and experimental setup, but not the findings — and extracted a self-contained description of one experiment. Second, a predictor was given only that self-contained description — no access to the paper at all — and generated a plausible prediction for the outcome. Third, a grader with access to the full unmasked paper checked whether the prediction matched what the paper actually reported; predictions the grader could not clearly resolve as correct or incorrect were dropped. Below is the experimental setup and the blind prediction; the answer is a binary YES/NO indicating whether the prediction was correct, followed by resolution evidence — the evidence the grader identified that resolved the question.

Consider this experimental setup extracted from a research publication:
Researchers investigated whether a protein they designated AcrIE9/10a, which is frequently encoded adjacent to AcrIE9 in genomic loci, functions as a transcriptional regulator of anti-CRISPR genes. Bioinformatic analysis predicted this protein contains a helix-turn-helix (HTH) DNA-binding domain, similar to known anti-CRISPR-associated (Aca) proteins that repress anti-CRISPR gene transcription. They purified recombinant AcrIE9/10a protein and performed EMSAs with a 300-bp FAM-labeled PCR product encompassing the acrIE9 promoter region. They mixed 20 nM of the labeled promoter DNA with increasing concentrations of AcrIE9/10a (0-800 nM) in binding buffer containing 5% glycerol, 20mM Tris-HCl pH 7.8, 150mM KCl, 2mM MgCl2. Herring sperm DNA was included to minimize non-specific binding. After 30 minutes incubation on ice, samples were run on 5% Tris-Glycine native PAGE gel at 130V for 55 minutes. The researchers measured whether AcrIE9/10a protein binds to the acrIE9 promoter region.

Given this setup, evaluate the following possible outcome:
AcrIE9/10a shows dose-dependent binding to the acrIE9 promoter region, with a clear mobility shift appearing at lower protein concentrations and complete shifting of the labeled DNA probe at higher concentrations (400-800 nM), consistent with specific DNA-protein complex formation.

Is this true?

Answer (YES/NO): NO